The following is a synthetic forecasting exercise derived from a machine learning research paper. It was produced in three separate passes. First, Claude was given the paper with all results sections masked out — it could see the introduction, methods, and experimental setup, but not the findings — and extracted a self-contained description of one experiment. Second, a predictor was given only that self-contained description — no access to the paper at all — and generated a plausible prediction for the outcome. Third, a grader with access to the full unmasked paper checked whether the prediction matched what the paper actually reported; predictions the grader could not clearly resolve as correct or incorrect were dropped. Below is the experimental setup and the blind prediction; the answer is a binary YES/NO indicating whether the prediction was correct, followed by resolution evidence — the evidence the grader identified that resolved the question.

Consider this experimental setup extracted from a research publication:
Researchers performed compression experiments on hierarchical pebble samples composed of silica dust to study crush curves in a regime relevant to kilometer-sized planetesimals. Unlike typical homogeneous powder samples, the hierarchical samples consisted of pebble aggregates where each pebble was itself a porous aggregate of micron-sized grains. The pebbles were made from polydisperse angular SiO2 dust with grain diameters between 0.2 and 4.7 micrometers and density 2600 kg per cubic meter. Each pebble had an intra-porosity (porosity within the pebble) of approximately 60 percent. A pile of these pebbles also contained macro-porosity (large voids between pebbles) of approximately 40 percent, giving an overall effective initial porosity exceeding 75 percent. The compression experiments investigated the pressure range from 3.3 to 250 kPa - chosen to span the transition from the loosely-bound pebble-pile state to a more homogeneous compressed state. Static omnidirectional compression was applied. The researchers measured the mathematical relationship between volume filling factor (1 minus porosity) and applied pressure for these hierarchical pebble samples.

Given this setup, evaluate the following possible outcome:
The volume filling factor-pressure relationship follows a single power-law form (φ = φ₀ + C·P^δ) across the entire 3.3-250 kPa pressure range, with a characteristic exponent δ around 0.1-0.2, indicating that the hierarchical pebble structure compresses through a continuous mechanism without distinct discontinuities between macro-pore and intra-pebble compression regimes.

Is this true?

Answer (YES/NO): NO